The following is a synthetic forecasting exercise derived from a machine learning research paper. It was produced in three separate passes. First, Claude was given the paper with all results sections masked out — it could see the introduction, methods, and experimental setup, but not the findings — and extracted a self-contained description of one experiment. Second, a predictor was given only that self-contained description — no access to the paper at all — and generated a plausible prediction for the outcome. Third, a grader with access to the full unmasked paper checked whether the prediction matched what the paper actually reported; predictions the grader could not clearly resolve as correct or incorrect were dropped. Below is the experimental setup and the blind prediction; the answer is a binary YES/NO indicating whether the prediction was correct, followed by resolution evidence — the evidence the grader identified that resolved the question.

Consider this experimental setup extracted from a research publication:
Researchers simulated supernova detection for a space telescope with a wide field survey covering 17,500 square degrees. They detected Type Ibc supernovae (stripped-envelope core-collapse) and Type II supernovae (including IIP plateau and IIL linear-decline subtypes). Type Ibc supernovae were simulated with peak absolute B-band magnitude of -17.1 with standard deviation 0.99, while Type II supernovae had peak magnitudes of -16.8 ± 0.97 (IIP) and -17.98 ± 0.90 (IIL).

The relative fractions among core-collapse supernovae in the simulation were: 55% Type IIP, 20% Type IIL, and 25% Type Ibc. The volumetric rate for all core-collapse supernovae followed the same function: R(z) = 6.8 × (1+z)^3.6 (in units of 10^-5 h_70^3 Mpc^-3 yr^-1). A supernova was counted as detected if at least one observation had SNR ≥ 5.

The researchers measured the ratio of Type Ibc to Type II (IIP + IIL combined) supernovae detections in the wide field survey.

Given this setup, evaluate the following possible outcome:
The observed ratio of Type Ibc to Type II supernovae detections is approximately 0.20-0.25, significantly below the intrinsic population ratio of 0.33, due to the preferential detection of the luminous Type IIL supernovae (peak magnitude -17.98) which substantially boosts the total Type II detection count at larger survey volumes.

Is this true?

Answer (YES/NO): NO